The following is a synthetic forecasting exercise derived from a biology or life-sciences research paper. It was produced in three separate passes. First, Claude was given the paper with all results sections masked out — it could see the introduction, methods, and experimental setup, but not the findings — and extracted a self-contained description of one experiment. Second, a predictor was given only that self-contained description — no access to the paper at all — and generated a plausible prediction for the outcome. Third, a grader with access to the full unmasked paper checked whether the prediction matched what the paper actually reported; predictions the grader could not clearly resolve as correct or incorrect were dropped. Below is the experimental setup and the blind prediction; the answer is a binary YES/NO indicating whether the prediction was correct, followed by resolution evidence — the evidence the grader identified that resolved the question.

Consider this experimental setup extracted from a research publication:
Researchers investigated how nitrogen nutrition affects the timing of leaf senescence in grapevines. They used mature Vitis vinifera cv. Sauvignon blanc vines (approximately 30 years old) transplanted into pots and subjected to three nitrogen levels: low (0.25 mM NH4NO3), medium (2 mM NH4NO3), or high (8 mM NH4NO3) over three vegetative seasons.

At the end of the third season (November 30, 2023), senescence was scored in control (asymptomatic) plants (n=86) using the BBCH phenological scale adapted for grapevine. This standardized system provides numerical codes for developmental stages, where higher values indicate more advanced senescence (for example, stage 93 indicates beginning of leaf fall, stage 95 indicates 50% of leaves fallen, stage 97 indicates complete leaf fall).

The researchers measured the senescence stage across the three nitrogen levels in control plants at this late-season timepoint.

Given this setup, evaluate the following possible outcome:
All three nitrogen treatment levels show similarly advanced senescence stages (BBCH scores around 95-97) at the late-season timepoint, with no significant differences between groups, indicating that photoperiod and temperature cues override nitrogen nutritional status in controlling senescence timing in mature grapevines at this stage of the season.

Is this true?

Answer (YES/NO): NO